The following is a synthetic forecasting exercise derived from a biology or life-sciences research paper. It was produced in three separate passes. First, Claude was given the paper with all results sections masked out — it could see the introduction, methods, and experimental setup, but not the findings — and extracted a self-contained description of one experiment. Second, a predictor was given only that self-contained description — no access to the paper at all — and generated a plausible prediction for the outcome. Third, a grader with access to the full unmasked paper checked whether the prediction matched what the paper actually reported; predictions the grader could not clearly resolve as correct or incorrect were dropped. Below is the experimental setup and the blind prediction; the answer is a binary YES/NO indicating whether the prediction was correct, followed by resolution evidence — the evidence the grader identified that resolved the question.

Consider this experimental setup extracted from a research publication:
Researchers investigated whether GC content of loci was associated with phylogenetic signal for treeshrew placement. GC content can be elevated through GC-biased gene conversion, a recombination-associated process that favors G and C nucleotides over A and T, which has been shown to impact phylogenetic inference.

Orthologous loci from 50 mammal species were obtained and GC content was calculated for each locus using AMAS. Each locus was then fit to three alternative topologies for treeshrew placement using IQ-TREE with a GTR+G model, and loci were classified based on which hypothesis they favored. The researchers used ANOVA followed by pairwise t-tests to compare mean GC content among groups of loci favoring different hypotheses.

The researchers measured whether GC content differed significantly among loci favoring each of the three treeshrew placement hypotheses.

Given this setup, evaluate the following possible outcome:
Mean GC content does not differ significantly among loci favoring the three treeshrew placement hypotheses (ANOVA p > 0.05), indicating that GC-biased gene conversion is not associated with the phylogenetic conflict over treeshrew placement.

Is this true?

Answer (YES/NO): NO